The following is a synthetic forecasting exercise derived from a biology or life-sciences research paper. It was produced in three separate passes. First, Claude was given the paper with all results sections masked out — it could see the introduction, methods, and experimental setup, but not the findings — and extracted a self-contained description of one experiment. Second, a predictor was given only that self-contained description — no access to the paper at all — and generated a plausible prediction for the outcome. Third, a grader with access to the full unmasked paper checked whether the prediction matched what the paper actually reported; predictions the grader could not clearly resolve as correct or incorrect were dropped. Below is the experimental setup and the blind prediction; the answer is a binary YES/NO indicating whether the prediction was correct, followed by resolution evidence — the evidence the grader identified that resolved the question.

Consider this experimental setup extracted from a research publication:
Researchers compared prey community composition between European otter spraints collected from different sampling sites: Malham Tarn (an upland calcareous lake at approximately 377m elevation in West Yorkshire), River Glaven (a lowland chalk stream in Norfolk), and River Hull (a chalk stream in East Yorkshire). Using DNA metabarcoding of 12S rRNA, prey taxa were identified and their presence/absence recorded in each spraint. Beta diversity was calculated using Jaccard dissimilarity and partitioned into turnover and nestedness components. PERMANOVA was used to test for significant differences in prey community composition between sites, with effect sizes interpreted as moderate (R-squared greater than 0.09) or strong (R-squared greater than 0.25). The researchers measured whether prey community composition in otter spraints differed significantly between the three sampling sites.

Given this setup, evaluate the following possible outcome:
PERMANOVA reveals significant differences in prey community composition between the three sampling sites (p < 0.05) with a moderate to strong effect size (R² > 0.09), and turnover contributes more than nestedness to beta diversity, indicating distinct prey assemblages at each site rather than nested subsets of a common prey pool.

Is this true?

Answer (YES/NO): NO